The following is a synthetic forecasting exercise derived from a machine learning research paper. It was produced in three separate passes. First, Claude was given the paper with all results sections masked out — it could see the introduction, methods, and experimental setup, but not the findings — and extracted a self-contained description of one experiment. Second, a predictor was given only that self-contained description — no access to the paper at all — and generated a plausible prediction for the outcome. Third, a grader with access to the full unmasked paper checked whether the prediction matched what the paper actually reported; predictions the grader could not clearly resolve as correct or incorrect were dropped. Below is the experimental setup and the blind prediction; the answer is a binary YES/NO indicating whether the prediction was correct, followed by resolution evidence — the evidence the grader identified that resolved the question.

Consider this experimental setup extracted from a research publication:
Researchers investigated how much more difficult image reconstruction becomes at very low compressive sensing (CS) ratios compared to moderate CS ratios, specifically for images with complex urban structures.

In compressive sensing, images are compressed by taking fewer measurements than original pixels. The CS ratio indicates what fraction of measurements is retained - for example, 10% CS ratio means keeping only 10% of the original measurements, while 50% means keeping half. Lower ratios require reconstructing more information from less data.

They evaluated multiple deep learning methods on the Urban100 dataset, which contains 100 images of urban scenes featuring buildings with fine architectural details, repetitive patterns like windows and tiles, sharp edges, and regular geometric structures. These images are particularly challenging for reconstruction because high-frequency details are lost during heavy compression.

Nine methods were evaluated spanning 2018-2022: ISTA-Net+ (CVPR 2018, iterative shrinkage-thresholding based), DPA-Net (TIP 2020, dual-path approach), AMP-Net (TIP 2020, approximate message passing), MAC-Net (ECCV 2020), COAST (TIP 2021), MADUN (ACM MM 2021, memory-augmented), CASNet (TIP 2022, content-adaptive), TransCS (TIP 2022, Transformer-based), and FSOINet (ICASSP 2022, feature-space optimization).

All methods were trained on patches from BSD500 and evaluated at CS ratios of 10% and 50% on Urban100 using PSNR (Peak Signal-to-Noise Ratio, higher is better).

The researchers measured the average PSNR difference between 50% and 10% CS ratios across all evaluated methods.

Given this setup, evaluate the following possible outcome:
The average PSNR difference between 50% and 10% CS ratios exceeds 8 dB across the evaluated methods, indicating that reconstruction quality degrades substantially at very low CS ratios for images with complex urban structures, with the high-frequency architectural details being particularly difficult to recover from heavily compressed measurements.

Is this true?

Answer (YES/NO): YES